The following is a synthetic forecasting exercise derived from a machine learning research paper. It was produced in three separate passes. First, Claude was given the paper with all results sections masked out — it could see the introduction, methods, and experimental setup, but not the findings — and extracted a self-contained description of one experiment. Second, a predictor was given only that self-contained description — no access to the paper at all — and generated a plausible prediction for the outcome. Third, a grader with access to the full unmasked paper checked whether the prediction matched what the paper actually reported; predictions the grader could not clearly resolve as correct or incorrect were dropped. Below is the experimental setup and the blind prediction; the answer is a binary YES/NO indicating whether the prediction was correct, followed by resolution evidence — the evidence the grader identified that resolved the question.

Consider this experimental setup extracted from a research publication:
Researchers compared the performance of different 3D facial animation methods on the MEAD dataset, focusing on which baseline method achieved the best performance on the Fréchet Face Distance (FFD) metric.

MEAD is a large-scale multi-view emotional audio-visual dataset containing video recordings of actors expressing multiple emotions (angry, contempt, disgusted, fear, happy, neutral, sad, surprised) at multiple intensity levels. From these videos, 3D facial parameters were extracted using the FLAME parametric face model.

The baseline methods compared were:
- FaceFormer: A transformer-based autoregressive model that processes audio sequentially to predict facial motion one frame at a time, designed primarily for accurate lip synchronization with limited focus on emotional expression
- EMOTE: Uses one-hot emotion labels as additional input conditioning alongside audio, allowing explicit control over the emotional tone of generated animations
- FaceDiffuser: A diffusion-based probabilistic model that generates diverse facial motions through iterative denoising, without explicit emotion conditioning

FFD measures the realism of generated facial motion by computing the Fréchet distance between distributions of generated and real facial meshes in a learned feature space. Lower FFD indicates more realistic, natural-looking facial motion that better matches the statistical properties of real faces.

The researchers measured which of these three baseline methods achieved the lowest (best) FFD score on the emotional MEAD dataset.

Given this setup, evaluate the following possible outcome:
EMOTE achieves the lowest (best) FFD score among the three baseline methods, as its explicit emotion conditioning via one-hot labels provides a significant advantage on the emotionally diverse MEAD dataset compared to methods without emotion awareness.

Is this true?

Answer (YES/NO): NO